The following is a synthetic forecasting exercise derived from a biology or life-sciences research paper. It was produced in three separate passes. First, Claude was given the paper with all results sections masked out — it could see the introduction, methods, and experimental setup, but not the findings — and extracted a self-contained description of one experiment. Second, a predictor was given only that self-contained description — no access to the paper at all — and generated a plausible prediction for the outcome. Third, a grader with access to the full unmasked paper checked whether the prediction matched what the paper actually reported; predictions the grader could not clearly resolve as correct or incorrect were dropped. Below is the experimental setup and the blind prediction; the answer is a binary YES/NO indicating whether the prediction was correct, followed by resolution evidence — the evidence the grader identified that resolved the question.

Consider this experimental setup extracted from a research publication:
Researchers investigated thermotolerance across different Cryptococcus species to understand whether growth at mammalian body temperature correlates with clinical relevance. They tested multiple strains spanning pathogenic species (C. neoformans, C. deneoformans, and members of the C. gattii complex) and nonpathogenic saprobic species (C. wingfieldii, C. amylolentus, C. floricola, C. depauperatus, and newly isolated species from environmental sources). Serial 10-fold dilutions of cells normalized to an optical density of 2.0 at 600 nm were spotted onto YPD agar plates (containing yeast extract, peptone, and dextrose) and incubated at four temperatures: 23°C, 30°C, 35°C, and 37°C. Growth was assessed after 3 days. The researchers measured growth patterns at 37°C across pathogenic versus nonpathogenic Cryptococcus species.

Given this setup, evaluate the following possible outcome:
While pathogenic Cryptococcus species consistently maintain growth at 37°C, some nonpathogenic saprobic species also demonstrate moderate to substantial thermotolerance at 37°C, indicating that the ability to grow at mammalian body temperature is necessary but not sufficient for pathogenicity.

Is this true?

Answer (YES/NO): NO